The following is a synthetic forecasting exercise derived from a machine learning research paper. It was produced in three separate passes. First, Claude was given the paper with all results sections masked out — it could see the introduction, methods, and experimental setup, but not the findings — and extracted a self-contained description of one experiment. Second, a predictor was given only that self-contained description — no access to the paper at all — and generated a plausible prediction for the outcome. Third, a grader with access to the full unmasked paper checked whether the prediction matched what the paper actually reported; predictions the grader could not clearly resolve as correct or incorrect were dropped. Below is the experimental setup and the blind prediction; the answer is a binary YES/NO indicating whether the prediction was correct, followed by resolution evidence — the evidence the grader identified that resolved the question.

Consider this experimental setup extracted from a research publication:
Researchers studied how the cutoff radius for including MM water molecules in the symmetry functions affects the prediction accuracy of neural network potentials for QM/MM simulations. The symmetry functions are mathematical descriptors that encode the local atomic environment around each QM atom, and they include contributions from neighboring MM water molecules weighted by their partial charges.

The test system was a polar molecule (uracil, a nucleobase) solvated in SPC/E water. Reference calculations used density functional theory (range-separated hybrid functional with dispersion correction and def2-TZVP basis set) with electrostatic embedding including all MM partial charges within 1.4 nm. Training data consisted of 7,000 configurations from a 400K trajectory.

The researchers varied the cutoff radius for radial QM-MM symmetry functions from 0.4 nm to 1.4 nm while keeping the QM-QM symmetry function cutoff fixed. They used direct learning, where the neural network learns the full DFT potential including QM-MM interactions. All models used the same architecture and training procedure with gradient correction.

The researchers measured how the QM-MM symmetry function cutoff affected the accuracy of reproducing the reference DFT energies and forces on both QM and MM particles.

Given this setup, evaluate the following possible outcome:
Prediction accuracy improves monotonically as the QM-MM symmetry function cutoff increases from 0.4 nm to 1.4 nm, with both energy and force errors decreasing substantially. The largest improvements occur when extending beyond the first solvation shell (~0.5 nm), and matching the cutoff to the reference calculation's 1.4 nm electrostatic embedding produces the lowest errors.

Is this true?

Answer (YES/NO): NO